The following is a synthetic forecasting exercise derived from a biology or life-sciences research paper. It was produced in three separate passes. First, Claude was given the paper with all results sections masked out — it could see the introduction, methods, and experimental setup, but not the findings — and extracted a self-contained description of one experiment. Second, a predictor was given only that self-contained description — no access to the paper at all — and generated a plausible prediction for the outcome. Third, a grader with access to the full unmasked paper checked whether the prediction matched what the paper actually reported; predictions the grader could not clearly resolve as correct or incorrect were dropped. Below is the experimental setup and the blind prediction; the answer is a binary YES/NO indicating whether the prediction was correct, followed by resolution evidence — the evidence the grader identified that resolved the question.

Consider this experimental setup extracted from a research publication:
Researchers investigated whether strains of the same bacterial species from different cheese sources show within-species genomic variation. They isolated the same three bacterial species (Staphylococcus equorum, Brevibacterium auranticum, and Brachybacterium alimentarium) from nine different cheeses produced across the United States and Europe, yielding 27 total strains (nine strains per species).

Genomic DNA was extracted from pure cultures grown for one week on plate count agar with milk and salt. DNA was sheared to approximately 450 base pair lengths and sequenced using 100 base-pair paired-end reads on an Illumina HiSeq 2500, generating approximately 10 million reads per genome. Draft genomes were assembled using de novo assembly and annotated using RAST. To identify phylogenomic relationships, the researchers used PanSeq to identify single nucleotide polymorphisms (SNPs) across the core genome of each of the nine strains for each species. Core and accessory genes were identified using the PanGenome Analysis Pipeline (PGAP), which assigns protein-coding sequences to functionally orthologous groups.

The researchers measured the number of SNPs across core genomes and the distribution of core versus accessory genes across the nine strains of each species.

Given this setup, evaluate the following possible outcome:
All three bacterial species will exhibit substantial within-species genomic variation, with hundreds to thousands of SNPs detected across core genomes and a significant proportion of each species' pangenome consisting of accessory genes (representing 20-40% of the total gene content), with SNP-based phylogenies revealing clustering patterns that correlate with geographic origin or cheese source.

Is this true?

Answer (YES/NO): NO